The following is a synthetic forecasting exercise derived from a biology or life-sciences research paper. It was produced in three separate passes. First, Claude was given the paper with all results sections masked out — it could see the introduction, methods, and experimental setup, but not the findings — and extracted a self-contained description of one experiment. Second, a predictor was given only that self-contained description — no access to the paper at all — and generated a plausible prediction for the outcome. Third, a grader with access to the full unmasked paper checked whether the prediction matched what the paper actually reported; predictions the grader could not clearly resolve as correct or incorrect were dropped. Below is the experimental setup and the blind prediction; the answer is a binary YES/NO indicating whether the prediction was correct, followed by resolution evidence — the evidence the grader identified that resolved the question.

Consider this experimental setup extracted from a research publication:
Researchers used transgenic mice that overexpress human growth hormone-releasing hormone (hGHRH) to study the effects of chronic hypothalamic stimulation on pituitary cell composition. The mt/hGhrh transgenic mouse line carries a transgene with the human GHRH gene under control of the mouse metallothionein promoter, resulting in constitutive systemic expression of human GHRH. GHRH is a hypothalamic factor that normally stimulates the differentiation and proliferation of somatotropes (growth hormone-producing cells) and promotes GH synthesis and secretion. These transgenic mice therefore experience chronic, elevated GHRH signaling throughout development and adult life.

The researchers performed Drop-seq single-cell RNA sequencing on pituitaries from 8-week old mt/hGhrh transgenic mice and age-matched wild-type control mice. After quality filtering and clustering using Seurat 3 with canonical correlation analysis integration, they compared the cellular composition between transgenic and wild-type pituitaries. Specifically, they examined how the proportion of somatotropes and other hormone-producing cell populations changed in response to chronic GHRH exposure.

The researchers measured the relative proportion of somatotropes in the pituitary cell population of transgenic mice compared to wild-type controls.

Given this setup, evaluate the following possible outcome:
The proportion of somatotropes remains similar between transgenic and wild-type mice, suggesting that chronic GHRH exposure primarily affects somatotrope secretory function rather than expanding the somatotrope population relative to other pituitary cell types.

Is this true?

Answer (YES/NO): NO